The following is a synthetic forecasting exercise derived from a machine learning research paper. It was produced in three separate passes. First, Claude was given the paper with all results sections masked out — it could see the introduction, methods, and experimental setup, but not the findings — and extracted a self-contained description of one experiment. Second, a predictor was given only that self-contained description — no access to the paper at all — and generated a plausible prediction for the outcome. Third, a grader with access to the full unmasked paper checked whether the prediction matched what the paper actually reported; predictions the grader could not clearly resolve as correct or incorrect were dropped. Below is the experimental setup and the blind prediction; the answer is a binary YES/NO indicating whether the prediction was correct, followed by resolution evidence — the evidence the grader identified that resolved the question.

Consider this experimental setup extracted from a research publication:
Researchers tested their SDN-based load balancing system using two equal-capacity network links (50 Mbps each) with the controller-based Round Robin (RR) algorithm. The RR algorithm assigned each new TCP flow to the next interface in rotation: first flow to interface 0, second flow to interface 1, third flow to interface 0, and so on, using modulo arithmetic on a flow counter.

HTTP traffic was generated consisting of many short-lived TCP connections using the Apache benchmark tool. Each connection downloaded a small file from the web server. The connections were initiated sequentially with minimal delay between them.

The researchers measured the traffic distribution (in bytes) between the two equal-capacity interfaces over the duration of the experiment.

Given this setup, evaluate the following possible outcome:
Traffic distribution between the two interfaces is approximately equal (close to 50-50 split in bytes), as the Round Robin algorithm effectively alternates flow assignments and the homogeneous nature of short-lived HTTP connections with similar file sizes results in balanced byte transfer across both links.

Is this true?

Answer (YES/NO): YES